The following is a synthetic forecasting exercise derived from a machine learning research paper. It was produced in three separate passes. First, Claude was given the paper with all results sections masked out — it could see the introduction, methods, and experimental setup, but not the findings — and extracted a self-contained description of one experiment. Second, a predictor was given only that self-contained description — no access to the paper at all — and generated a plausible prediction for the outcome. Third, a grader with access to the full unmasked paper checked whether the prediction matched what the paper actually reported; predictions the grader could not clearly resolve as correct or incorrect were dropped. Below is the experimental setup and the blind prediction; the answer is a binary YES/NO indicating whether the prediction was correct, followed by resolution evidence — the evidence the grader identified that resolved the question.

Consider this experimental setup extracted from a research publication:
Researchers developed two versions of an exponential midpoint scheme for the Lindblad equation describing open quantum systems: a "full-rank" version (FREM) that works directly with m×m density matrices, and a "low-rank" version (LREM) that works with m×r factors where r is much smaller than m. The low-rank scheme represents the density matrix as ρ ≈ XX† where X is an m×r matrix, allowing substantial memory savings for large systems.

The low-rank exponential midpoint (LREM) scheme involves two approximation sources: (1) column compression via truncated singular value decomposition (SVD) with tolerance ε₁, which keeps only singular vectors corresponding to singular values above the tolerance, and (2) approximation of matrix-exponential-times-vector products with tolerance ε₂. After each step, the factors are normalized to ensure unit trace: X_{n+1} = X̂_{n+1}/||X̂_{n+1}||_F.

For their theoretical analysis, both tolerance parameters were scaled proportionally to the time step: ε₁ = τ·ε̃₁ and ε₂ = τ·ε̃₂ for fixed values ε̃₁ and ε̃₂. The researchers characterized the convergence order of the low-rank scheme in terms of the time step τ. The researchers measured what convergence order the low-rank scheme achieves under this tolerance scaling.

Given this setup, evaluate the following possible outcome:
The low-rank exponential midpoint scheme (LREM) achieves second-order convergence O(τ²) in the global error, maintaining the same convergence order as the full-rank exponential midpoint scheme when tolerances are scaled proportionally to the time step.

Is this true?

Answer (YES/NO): YES